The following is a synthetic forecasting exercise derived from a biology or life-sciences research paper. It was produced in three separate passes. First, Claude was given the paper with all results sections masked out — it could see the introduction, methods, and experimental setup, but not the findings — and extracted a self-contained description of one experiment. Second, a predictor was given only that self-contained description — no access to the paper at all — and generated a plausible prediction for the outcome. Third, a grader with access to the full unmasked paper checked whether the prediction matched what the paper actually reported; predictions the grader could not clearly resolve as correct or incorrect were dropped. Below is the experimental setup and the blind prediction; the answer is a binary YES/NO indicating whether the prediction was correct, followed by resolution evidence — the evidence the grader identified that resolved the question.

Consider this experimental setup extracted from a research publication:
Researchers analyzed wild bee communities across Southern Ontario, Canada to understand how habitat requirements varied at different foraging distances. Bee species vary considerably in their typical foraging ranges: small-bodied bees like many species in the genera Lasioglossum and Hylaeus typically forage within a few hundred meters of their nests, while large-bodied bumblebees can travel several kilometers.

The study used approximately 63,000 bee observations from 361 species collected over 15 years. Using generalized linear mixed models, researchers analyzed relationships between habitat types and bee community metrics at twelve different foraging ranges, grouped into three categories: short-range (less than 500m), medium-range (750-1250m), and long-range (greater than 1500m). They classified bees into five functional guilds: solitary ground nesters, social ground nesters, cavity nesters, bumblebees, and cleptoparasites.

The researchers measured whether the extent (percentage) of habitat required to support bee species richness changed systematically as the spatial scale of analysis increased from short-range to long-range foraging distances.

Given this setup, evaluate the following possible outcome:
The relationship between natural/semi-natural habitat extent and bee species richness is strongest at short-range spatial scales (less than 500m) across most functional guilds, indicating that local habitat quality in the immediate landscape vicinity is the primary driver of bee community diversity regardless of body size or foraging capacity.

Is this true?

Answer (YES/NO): NO